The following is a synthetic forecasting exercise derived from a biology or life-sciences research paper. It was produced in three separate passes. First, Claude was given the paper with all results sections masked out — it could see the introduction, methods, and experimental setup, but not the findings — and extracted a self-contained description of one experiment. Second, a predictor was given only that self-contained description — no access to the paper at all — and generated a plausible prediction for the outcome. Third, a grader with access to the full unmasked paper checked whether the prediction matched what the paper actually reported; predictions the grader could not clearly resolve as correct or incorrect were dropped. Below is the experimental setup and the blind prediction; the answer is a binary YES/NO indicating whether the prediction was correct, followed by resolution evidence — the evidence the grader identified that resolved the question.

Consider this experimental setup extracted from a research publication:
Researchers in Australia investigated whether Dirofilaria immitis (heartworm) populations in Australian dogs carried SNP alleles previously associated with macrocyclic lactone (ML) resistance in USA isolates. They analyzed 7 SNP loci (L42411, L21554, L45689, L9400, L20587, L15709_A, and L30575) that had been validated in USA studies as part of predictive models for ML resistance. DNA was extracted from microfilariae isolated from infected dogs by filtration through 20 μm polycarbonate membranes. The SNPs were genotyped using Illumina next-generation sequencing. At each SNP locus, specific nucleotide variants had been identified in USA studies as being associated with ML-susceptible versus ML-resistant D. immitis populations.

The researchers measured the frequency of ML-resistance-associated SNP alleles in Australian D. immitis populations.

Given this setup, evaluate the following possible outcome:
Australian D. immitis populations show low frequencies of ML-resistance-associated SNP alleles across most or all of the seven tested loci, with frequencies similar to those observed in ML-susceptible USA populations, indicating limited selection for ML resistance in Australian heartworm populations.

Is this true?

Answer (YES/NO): YES